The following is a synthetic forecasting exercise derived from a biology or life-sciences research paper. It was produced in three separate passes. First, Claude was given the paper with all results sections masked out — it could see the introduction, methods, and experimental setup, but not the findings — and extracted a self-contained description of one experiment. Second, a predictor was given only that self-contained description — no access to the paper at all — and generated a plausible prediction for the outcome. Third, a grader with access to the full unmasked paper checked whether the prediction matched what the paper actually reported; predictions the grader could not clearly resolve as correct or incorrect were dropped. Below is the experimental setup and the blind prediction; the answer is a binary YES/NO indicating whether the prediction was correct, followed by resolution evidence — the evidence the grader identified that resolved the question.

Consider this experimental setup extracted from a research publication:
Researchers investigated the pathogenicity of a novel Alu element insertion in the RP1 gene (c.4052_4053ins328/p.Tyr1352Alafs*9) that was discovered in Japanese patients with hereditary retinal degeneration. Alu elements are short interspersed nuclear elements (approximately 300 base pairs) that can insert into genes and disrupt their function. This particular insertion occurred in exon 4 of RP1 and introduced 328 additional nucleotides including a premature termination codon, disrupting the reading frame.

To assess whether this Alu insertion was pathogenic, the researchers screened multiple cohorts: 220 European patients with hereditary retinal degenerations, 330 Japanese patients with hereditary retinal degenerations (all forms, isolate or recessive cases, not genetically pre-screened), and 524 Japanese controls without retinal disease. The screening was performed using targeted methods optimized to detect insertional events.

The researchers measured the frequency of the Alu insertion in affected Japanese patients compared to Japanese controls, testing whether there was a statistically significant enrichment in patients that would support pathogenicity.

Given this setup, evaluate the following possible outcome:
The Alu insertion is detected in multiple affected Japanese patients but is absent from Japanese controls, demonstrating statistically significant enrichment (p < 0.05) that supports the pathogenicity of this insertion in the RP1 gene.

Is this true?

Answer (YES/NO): NO